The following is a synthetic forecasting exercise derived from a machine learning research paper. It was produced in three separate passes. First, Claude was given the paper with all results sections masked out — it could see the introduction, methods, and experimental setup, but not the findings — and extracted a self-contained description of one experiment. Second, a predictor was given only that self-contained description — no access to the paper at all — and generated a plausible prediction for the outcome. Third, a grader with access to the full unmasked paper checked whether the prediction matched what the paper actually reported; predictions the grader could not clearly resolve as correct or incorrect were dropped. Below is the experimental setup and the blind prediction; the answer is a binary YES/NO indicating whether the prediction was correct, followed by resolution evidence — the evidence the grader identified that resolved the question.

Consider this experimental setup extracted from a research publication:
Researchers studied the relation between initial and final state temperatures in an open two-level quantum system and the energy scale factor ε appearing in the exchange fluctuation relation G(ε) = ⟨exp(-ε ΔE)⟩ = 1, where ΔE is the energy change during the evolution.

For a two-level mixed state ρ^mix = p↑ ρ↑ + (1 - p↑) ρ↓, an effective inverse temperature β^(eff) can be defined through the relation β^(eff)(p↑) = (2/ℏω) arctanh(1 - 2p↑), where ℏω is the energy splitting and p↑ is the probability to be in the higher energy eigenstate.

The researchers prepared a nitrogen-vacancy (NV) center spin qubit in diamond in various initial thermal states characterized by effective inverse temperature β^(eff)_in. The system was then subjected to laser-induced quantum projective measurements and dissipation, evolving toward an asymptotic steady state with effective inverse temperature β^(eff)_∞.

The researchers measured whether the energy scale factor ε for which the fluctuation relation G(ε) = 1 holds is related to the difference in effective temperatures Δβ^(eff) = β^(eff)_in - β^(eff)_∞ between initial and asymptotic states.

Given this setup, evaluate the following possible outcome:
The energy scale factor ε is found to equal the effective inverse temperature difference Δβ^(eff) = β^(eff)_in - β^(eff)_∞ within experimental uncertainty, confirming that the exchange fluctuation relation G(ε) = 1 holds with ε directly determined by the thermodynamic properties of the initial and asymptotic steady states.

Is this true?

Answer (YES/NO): YES